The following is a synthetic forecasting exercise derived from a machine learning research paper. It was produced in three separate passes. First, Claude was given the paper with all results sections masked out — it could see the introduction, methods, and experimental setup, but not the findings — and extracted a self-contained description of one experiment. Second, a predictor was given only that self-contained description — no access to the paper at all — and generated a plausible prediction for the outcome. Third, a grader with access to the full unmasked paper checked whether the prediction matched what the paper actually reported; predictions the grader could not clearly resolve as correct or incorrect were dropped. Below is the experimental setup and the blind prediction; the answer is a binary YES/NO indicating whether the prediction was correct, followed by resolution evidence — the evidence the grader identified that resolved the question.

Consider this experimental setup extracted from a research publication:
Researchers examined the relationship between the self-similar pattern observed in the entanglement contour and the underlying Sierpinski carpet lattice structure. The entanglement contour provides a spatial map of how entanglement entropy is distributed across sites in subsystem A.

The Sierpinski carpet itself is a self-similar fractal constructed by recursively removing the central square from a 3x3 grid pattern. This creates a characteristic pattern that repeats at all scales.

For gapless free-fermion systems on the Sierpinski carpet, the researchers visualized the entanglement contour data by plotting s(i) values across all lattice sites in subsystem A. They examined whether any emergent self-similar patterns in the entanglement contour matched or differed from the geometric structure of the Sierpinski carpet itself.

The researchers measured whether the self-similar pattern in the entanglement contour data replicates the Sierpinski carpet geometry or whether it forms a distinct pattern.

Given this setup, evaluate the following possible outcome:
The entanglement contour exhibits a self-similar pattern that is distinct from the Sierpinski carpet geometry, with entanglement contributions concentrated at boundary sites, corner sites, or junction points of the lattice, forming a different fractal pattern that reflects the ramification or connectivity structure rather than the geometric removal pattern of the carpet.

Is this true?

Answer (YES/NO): NO